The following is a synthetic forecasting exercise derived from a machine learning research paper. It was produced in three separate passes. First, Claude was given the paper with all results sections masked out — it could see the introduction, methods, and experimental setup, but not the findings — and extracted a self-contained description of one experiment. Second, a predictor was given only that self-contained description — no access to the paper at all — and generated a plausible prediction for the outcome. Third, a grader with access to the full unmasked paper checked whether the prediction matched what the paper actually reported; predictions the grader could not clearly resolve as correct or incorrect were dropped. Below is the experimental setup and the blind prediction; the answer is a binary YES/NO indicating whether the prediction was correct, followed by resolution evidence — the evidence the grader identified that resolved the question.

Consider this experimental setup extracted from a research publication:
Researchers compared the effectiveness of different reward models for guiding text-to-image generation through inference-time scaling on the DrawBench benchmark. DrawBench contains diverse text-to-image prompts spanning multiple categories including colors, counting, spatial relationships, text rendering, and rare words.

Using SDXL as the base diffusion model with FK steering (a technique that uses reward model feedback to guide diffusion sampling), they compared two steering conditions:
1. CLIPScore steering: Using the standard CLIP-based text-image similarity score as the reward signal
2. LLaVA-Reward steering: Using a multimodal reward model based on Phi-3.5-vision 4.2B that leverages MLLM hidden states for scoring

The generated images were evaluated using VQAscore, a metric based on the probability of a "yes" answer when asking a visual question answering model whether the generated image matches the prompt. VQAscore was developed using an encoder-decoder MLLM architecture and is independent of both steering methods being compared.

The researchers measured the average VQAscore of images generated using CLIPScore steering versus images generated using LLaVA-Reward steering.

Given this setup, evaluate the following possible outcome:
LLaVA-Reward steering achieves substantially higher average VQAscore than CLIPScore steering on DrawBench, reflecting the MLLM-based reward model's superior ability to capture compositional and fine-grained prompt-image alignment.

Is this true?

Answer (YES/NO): NO